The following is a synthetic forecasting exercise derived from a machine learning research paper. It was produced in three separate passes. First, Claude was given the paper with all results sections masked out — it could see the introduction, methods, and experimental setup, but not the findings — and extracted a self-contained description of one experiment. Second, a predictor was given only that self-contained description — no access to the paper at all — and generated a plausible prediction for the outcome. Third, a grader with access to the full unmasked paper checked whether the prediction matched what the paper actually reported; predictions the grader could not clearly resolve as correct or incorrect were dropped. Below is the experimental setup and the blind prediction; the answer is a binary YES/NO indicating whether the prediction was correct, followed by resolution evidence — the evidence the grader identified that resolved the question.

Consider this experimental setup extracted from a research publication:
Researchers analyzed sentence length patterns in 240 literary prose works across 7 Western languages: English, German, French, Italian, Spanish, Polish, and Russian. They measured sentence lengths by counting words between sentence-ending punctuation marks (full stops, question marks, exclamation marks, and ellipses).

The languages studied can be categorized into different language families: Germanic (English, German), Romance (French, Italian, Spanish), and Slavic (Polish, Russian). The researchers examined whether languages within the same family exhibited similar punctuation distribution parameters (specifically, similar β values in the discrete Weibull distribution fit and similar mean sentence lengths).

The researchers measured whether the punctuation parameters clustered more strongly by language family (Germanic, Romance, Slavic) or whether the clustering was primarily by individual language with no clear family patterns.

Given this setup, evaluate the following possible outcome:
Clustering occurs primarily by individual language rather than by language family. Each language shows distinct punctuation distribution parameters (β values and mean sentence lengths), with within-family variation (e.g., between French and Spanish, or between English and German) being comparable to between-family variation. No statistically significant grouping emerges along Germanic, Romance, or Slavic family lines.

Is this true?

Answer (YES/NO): NO